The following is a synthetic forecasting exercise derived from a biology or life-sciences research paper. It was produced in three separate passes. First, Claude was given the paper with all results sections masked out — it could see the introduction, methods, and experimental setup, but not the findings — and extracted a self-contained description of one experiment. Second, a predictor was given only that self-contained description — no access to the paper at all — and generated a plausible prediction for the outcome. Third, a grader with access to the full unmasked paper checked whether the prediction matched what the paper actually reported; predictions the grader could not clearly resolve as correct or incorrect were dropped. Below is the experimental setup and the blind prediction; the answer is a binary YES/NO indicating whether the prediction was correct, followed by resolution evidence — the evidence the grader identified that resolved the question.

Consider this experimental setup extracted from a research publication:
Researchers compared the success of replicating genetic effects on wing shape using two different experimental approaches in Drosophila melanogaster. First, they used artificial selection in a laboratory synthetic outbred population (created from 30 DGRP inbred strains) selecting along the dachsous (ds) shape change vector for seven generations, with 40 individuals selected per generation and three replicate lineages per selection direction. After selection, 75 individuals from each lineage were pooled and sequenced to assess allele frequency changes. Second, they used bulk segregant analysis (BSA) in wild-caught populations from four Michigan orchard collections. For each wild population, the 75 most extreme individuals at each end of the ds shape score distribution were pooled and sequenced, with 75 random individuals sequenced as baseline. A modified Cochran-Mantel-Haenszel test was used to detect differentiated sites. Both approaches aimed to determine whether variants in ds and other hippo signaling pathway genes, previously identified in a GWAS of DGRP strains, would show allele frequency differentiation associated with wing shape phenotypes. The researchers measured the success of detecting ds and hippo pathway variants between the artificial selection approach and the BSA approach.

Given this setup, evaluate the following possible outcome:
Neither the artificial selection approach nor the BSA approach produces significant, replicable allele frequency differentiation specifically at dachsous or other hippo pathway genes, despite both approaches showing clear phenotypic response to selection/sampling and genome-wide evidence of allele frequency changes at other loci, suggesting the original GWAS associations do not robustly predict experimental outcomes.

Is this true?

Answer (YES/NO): NO